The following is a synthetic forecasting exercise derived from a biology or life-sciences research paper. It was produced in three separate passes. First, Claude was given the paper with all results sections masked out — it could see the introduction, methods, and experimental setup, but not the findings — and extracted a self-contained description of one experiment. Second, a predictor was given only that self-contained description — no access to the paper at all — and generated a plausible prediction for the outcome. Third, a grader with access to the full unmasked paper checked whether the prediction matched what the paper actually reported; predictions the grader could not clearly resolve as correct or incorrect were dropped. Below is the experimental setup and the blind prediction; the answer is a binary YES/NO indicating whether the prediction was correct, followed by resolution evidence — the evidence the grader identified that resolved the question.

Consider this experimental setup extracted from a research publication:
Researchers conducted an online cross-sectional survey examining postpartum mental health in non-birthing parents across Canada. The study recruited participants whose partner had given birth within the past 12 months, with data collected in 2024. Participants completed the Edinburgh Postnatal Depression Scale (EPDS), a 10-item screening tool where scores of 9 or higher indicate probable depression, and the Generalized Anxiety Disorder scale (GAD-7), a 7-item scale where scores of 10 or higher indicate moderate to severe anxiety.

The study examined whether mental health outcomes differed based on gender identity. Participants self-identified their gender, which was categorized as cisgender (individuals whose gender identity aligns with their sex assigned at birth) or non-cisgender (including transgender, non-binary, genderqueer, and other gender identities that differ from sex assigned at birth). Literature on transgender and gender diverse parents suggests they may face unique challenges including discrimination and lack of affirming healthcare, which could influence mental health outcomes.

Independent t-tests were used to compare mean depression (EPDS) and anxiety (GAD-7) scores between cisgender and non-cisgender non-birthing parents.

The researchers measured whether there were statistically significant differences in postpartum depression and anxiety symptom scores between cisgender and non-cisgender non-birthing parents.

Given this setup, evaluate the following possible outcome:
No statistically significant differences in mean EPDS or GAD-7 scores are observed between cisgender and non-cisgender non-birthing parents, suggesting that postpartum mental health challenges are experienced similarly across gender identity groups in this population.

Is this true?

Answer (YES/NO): YES